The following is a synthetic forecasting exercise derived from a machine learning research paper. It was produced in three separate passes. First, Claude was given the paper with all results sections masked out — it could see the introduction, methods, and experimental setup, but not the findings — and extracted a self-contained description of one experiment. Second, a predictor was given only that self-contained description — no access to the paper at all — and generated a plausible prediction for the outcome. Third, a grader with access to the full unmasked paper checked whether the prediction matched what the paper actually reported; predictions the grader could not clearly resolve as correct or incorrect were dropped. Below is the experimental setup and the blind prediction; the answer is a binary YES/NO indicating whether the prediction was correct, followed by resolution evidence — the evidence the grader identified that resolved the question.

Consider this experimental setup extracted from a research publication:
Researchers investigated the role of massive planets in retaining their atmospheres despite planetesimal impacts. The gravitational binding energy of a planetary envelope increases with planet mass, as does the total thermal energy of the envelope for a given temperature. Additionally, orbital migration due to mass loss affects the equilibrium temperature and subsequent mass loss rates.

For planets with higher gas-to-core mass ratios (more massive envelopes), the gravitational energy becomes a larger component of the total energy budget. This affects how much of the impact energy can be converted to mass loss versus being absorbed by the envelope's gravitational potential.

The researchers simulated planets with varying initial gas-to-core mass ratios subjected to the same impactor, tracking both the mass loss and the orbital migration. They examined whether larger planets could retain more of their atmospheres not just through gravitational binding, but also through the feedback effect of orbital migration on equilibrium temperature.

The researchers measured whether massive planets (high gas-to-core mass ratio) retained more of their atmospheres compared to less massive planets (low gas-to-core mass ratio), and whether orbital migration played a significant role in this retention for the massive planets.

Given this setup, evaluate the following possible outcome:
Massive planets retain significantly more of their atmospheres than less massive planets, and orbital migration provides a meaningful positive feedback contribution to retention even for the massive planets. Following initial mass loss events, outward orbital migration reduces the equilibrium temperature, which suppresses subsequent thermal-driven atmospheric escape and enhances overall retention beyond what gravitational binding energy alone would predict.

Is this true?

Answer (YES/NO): NO